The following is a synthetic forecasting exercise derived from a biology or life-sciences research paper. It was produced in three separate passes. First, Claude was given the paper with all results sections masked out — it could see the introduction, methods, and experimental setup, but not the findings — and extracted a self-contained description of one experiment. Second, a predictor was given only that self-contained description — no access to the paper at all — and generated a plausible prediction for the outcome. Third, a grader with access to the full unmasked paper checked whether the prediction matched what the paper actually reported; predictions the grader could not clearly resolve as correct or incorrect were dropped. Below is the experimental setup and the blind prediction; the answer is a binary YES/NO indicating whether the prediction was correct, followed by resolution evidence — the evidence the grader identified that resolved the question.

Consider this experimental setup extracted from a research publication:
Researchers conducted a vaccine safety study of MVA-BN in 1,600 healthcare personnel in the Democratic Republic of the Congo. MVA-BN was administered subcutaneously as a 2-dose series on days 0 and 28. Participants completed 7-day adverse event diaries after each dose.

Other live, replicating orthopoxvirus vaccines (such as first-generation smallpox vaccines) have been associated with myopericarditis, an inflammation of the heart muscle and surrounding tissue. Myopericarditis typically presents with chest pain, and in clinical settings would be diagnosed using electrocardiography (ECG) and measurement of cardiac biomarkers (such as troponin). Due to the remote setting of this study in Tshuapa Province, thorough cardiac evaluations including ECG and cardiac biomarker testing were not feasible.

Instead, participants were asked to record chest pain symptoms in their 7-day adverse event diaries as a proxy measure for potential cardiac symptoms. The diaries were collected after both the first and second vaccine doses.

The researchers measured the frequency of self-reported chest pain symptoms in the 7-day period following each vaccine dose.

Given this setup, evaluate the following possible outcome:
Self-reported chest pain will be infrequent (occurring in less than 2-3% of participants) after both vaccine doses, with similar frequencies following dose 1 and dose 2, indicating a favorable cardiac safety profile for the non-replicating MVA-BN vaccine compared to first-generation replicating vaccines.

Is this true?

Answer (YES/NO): NO